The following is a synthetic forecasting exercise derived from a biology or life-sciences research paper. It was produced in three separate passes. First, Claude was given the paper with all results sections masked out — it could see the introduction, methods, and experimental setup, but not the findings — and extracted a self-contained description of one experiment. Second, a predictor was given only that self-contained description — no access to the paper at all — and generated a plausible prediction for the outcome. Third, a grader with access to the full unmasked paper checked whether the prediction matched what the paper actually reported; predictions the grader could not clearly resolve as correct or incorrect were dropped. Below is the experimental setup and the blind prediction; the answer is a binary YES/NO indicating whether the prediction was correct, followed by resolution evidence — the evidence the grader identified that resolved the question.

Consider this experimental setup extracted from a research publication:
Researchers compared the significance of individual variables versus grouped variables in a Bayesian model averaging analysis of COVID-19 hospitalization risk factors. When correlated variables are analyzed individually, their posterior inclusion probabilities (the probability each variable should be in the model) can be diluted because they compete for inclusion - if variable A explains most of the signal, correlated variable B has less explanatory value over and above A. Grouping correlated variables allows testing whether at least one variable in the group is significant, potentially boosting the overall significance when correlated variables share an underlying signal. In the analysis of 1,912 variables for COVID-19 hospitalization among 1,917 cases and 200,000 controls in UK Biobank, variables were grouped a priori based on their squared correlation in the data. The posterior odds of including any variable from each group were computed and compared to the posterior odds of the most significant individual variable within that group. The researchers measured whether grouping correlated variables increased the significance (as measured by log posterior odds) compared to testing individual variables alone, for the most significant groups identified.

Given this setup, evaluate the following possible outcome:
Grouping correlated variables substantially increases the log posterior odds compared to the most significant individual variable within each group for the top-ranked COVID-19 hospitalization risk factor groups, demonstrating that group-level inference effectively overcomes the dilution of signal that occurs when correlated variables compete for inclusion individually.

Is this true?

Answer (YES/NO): YES